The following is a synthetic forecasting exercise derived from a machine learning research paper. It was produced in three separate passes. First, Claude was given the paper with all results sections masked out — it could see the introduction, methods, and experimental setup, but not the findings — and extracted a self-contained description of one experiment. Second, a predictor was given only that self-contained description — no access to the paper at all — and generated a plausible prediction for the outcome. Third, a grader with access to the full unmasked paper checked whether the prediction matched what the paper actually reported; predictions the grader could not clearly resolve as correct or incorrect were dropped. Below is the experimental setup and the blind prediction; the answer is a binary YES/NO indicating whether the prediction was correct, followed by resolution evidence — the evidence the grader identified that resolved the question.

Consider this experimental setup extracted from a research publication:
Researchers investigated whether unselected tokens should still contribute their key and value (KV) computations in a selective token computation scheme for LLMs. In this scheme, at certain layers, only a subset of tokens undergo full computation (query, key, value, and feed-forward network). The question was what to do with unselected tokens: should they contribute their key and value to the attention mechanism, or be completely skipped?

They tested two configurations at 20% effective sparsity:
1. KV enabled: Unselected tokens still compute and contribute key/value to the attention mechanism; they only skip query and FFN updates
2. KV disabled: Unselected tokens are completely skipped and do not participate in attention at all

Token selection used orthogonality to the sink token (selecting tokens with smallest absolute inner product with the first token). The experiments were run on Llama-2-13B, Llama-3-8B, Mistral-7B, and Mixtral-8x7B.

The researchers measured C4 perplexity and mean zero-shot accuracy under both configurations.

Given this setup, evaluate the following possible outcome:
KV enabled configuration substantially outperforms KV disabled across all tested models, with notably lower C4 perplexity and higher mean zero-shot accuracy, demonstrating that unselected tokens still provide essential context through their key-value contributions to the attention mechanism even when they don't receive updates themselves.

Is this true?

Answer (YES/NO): YES